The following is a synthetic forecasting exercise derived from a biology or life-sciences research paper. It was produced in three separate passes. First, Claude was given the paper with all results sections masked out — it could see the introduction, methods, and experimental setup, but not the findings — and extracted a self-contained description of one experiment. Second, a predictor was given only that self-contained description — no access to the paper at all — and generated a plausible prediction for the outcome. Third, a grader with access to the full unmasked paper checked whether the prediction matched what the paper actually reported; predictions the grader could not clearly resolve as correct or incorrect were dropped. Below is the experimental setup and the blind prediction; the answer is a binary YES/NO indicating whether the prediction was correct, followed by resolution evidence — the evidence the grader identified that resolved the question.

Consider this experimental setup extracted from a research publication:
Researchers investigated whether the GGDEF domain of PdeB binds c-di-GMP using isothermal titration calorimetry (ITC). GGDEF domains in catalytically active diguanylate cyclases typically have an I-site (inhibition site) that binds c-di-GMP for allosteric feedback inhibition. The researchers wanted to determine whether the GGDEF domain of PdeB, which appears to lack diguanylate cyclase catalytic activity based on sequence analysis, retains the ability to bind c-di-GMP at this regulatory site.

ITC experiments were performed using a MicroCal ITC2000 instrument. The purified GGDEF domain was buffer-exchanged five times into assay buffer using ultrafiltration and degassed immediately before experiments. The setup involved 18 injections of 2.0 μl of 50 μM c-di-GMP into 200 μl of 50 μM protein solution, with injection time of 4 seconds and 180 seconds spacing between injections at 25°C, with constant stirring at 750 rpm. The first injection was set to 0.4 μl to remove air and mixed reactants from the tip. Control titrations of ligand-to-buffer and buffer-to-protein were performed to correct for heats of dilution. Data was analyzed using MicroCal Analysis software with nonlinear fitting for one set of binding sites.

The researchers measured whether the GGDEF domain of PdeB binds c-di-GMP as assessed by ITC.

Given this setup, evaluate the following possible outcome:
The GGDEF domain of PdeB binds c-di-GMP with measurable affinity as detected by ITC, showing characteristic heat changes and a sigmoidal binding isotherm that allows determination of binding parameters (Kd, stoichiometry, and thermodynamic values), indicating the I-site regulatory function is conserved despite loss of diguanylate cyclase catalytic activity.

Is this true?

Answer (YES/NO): NO